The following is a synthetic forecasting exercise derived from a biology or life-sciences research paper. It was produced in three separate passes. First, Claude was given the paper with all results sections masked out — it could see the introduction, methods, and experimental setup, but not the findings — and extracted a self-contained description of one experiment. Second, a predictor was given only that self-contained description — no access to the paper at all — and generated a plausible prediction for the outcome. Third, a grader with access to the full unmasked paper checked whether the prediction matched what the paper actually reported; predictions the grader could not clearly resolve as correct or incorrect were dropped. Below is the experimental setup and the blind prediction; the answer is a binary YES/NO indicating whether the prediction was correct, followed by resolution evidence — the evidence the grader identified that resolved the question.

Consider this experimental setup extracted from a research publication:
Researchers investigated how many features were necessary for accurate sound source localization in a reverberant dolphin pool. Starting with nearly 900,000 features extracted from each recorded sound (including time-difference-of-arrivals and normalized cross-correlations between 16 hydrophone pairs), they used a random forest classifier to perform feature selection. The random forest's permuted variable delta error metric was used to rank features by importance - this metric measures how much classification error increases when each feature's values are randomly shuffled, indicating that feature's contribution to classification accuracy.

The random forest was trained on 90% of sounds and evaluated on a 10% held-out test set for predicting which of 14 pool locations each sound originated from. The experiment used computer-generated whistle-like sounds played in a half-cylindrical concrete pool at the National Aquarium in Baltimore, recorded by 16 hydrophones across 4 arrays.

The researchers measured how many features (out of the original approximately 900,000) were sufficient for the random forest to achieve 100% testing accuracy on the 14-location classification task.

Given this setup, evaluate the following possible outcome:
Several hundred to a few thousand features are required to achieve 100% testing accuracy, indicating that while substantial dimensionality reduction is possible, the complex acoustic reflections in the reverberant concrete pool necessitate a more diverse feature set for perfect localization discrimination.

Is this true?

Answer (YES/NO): NO